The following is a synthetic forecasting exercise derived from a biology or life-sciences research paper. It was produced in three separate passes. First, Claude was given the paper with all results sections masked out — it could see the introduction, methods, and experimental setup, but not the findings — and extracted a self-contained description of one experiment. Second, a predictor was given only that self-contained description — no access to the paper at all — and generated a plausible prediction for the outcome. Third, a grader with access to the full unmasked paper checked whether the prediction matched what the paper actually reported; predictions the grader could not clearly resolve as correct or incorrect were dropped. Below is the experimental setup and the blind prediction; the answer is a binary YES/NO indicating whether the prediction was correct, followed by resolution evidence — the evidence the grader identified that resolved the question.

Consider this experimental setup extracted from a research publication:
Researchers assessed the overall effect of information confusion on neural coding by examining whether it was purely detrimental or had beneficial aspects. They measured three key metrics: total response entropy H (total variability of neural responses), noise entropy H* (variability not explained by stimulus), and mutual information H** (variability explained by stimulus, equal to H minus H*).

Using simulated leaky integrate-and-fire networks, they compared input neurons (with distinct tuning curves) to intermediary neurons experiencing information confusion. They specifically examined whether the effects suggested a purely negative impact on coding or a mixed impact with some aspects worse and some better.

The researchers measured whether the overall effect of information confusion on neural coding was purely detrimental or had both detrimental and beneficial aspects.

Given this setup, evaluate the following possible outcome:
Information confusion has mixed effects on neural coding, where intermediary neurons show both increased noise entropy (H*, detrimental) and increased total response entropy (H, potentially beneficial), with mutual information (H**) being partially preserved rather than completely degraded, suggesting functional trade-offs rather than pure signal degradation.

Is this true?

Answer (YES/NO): NO